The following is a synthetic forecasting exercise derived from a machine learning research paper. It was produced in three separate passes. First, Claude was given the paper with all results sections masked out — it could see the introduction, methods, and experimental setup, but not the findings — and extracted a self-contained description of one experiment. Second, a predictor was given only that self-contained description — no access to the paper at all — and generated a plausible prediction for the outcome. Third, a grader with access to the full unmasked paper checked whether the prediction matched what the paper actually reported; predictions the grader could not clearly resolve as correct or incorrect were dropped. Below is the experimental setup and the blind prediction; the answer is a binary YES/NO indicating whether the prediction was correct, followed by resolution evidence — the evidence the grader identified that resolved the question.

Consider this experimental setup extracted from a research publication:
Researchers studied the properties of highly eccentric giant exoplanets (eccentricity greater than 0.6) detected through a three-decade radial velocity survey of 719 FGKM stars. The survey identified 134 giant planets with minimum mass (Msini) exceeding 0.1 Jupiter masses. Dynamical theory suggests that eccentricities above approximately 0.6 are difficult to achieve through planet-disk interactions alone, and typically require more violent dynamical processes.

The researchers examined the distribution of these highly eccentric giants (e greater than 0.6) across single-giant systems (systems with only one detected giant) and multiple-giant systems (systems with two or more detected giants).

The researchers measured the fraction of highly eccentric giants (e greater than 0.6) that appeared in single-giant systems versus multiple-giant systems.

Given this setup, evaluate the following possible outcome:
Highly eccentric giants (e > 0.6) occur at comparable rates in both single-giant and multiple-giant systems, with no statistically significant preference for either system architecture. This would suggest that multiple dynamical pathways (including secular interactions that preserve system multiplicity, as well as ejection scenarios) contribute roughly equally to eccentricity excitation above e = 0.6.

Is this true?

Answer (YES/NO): NO